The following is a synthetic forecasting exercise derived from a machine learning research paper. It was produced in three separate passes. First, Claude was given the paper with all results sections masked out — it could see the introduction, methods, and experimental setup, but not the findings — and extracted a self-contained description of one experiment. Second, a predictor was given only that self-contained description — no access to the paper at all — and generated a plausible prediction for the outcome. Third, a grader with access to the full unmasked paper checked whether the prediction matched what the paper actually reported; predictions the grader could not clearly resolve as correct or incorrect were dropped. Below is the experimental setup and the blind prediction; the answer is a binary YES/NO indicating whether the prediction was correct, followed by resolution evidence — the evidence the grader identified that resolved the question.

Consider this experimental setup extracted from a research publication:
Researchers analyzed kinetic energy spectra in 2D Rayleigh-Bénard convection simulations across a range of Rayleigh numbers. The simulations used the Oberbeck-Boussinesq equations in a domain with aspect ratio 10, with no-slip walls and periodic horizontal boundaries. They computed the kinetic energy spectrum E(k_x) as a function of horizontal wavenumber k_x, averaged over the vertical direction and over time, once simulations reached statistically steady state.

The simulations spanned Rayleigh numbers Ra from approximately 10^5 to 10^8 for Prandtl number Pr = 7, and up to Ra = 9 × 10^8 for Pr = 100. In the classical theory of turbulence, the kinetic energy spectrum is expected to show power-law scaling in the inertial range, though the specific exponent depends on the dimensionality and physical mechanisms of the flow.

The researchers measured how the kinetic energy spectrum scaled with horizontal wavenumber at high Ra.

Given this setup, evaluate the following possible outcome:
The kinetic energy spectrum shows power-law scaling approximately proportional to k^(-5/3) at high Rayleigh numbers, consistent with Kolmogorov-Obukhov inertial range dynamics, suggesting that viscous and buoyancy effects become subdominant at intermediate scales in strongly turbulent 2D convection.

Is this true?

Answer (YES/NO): NO